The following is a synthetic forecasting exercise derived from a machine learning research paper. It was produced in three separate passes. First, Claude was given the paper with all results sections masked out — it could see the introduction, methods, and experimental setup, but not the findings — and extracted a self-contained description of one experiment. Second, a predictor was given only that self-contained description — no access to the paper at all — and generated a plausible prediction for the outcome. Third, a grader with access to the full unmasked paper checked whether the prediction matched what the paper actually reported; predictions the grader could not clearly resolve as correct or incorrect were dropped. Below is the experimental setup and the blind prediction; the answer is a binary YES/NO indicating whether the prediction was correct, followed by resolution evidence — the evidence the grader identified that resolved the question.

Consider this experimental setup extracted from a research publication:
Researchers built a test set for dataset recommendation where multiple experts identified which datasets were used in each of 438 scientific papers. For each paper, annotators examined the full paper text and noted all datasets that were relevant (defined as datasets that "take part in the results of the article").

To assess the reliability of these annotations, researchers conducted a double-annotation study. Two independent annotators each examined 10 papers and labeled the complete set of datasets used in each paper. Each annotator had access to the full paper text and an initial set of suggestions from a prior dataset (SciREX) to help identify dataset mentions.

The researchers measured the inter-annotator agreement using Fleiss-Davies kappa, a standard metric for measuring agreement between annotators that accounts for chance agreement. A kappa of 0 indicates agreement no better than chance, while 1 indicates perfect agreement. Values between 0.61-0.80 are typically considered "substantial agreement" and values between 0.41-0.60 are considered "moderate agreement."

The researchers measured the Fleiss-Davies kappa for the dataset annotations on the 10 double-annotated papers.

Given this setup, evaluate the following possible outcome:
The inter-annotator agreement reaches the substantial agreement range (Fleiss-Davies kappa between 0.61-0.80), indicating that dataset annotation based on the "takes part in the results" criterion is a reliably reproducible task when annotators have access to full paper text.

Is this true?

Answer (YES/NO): YES